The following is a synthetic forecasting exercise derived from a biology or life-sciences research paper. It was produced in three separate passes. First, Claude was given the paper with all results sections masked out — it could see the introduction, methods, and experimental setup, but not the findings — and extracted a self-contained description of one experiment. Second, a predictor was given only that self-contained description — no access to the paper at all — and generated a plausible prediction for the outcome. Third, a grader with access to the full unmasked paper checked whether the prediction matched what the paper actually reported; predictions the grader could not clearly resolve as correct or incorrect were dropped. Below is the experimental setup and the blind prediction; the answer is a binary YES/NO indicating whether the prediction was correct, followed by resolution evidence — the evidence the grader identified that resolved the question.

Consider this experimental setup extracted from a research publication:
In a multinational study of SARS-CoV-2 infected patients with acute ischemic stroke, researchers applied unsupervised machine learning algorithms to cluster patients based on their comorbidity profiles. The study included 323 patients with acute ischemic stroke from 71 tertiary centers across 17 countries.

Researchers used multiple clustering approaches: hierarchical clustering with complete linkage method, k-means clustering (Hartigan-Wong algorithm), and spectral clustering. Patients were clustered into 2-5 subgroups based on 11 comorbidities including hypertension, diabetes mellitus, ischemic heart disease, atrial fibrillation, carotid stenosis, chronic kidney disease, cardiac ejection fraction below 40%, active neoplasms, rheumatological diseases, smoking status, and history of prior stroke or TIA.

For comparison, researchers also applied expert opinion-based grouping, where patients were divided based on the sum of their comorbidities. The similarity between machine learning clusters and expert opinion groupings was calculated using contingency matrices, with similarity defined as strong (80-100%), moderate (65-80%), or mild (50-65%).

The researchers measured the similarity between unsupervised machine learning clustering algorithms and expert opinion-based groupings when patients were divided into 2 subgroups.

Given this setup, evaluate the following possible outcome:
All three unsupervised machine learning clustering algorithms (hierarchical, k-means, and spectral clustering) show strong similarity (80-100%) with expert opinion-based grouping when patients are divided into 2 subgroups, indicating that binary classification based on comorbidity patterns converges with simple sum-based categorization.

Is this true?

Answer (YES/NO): YES